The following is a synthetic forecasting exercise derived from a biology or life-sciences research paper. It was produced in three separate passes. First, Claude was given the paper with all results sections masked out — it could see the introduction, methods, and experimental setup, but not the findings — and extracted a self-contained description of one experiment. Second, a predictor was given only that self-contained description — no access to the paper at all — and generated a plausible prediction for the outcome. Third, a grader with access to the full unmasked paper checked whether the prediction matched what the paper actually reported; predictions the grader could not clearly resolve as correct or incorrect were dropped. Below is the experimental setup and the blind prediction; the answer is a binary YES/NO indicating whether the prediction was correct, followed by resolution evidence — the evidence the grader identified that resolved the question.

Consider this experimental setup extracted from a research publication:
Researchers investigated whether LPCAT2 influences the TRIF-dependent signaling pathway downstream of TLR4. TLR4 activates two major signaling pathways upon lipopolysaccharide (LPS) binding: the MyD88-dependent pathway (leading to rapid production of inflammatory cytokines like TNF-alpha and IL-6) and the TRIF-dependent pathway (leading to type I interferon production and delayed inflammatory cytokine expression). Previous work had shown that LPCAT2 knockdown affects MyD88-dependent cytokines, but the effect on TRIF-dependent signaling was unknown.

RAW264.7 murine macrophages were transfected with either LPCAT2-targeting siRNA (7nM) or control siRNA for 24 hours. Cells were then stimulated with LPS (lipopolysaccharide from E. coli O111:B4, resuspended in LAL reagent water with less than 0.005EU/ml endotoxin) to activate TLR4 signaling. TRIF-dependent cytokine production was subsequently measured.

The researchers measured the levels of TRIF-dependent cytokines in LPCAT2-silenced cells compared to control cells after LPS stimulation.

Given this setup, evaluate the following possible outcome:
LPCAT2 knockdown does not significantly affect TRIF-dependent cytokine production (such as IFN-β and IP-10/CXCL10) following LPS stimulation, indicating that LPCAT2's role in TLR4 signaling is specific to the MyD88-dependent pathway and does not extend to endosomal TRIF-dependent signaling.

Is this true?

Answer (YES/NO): NO